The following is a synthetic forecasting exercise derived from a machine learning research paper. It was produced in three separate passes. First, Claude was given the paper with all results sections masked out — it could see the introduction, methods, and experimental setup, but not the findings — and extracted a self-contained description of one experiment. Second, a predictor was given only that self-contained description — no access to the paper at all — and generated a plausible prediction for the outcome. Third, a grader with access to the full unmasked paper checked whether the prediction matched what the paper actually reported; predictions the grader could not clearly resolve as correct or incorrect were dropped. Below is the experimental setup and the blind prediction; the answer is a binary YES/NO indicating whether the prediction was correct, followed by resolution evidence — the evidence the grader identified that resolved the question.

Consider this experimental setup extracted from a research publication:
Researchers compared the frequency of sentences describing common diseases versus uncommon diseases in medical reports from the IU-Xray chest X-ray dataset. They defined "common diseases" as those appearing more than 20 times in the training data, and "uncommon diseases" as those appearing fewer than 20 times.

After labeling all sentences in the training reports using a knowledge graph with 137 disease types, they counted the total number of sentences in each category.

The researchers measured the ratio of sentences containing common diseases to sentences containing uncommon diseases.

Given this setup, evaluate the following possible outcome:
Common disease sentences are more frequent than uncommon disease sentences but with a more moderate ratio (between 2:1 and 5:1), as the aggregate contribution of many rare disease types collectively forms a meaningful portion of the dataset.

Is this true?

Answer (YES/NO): YES